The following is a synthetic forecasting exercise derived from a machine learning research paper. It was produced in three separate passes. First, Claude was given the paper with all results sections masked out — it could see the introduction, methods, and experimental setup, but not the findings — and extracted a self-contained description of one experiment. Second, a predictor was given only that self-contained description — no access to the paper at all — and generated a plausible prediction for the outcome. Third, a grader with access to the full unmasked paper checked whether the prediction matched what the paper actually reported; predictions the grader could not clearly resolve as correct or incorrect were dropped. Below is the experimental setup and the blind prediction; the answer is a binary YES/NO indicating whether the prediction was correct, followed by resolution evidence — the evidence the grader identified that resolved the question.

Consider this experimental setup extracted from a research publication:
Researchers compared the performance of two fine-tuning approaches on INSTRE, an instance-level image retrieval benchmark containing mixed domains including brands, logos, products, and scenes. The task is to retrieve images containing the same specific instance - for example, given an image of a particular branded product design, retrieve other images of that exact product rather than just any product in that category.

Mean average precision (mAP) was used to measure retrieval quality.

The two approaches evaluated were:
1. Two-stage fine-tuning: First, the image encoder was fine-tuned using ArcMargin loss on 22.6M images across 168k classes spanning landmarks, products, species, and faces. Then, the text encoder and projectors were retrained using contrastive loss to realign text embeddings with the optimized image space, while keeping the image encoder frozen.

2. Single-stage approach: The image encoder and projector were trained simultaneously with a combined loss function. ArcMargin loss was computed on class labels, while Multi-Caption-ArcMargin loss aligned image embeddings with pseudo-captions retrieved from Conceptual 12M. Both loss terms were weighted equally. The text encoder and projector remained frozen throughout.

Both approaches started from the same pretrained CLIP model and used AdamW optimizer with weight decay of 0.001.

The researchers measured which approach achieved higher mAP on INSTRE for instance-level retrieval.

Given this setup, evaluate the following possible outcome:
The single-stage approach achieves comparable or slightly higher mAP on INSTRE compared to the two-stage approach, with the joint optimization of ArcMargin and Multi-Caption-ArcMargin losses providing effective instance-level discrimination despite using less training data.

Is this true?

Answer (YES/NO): YES